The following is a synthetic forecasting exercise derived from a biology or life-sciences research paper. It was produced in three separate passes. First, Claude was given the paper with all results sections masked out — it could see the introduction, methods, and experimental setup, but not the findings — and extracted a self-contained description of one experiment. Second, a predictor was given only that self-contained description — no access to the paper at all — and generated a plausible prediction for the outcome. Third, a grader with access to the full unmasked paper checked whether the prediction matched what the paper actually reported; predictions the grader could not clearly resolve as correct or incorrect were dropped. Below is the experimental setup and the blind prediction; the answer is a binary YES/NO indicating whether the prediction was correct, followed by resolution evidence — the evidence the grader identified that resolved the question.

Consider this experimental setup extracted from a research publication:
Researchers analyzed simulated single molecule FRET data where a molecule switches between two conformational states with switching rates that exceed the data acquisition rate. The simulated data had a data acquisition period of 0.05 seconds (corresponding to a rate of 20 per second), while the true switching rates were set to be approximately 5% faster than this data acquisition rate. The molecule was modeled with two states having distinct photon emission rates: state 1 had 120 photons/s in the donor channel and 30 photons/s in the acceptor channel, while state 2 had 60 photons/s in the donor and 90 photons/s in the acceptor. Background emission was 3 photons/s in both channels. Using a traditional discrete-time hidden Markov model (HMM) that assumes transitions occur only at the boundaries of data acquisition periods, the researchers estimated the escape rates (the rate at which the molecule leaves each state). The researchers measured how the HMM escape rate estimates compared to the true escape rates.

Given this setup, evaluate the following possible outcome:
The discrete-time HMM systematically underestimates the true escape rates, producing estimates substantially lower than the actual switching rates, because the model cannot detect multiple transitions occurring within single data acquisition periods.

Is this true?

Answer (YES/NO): YES